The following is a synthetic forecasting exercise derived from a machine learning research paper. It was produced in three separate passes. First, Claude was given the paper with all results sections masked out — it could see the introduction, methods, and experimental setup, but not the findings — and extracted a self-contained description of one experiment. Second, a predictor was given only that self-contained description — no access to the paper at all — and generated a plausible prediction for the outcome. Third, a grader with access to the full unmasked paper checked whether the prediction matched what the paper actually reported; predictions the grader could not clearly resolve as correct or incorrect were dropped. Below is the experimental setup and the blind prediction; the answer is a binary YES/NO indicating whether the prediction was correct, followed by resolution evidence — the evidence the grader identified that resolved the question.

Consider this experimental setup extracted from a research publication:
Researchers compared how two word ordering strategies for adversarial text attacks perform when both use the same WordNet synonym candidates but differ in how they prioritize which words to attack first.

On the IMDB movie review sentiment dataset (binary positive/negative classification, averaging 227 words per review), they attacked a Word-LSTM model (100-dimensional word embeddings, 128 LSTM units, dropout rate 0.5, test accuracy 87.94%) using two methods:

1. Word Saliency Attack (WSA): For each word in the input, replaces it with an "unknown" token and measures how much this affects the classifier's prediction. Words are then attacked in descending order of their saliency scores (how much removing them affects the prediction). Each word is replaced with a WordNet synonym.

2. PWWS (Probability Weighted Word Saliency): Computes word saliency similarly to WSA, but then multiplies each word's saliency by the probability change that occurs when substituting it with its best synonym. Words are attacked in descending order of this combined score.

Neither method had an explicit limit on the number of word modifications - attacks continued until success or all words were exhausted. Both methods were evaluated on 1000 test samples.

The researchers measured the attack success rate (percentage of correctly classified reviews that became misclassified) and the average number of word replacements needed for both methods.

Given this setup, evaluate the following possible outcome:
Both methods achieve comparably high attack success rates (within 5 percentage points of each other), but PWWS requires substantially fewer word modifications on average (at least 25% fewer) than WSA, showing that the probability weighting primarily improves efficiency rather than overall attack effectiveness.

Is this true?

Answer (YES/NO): NO